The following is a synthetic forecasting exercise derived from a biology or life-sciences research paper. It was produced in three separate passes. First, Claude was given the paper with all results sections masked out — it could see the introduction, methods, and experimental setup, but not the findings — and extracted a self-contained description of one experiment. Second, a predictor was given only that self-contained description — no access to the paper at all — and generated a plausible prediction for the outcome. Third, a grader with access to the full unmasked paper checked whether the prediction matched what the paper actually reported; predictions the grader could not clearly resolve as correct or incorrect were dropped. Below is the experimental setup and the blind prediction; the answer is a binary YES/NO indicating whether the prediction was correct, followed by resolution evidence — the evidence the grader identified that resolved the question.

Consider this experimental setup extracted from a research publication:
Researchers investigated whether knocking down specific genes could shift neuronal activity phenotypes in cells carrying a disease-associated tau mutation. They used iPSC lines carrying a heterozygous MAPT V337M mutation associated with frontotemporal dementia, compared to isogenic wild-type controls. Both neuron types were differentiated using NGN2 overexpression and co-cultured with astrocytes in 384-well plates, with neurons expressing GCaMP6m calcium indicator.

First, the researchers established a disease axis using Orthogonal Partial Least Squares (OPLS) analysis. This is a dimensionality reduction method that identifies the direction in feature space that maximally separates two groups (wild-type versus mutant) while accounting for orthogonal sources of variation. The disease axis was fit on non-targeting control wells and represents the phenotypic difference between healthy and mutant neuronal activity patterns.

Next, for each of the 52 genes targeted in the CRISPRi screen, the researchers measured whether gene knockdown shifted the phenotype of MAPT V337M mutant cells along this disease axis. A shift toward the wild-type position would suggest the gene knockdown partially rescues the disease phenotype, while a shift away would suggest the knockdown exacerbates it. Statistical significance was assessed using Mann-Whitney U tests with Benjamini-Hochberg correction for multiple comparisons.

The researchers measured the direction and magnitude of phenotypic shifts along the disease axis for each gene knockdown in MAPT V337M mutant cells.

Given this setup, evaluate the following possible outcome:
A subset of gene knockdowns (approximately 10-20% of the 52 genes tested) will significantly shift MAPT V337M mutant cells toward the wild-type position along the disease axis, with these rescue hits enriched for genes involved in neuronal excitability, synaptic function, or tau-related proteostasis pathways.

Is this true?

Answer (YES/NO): NO